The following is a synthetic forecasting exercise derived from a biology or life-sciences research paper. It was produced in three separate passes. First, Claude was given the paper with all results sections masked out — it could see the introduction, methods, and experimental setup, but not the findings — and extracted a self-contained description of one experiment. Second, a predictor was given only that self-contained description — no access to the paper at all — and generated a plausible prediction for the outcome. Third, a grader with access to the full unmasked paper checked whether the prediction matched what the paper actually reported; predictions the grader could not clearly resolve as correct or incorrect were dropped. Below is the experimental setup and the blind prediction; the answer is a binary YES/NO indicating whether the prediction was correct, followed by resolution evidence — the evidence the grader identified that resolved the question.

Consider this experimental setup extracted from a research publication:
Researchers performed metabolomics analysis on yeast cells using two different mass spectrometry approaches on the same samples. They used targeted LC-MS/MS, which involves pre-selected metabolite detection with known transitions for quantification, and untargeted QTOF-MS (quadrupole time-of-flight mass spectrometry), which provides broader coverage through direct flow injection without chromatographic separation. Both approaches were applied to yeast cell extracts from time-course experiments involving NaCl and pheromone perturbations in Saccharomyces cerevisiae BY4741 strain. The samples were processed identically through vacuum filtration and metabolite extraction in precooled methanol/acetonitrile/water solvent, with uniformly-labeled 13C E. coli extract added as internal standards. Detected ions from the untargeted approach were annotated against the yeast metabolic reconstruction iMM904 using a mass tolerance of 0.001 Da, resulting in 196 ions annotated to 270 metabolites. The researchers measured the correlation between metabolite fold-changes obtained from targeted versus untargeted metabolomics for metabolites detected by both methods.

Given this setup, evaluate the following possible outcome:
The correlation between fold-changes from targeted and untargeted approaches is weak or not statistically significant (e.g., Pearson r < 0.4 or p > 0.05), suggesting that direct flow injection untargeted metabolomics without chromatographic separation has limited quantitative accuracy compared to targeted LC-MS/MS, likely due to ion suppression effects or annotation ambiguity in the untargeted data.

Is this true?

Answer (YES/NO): NO